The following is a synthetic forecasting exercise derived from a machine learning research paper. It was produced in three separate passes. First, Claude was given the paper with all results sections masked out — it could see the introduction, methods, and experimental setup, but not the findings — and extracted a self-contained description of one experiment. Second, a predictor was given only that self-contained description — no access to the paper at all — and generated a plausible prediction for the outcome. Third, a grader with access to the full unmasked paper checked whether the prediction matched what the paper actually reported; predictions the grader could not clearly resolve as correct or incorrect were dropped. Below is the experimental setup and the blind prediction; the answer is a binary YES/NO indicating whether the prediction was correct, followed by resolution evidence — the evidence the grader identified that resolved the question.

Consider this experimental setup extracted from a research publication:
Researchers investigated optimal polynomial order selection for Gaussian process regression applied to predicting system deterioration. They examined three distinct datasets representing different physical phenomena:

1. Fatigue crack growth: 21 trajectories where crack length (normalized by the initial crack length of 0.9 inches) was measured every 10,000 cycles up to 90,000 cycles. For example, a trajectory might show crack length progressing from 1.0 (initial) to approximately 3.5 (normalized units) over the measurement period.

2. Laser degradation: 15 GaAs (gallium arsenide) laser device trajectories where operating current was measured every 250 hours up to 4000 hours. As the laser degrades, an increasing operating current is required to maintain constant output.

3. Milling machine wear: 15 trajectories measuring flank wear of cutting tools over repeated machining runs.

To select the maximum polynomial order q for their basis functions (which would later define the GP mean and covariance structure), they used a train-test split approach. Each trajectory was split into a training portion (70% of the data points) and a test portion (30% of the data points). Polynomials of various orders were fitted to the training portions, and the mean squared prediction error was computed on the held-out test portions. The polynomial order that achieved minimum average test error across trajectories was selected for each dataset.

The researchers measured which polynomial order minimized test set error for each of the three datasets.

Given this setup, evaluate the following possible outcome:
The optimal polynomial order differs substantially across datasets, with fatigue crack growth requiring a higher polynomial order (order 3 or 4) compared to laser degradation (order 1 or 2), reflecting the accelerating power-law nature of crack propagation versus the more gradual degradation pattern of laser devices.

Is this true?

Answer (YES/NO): NO